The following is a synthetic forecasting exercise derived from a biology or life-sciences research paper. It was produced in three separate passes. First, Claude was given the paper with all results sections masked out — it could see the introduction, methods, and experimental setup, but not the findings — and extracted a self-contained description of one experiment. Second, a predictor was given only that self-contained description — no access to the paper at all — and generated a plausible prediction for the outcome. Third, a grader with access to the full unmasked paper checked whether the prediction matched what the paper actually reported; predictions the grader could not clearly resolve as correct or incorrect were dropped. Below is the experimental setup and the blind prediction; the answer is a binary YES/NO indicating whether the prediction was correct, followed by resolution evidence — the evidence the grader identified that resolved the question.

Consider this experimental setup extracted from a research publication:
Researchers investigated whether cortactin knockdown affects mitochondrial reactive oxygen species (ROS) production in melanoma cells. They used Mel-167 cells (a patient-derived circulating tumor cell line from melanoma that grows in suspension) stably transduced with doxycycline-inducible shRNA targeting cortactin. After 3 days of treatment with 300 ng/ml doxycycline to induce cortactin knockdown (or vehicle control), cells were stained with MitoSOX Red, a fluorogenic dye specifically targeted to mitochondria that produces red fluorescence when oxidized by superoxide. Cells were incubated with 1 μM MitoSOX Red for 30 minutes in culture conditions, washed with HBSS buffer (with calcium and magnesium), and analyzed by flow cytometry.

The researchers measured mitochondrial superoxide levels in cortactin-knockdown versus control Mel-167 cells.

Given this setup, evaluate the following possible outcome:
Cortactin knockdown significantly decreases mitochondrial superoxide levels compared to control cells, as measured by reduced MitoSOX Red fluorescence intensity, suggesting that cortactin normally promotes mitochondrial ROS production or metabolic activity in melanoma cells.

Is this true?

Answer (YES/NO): NO